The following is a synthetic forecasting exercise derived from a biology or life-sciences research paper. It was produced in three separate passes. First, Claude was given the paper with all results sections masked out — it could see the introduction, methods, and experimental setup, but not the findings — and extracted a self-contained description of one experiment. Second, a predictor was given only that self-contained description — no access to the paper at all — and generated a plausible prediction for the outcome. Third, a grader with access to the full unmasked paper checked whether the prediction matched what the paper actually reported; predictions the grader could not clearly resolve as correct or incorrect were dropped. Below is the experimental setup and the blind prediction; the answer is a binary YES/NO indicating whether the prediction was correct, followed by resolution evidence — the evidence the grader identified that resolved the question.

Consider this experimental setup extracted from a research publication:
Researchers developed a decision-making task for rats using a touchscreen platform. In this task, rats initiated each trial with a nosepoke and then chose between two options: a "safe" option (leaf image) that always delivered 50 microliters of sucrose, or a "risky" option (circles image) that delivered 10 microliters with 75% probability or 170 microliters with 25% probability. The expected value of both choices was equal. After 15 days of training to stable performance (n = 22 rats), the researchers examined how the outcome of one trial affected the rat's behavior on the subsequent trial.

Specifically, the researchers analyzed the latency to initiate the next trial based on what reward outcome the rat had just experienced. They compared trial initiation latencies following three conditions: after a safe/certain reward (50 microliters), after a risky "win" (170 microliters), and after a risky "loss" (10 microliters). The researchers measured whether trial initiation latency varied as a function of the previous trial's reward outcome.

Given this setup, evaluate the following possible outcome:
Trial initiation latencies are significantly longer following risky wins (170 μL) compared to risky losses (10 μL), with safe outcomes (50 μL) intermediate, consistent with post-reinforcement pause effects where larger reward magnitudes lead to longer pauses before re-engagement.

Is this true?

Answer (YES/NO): NO